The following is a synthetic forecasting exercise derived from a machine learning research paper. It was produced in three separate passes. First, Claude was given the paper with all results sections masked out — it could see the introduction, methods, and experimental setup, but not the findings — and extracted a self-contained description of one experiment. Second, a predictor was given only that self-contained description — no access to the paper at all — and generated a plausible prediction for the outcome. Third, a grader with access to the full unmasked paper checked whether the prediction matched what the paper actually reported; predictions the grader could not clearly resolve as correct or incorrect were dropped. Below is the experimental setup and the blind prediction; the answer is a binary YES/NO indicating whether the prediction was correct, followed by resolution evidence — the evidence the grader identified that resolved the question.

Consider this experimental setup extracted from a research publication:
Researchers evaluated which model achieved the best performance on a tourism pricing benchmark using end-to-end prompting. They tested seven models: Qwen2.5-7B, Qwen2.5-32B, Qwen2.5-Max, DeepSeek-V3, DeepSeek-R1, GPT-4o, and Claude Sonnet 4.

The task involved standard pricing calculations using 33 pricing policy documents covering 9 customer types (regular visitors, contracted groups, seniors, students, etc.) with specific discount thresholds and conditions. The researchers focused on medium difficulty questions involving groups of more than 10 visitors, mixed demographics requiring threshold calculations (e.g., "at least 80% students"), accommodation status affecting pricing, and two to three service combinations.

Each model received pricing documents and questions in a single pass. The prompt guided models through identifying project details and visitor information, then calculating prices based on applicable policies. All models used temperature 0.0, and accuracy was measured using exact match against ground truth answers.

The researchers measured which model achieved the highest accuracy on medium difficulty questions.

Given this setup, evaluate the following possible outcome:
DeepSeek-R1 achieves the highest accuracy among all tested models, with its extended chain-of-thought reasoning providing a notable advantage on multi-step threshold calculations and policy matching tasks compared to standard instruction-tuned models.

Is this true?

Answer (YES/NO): NO